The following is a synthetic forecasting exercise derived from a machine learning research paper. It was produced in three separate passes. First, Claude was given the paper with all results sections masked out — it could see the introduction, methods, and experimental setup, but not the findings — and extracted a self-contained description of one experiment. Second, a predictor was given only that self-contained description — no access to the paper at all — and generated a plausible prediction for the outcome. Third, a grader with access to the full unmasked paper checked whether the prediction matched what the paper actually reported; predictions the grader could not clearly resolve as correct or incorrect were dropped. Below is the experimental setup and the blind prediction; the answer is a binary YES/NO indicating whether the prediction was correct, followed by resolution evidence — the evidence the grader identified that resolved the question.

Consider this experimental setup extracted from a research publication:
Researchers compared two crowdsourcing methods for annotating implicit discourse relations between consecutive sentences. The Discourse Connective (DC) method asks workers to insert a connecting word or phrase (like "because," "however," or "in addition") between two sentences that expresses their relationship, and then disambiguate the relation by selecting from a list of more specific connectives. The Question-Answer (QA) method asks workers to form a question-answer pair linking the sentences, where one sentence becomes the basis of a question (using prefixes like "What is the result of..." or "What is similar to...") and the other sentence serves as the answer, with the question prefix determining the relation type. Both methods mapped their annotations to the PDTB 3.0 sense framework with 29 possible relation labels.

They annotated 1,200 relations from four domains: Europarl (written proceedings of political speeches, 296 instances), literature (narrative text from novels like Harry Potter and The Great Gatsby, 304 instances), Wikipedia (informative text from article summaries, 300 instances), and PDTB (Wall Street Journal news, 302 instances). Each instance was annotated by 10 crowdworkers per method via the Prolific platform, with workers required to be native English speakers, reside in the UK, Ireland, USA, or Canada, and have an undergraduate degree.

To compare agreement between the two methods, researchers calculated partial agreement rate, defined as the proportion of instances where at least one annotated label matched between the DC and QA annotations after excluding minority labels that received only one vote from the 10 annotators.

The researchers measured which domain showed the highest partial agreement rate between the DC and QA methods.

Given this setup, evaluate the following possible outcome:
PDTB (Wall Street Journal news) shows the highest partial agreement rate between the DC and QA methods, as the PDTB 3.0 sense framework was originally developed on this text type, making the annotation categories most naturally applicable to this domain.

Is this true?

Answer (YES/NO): NO